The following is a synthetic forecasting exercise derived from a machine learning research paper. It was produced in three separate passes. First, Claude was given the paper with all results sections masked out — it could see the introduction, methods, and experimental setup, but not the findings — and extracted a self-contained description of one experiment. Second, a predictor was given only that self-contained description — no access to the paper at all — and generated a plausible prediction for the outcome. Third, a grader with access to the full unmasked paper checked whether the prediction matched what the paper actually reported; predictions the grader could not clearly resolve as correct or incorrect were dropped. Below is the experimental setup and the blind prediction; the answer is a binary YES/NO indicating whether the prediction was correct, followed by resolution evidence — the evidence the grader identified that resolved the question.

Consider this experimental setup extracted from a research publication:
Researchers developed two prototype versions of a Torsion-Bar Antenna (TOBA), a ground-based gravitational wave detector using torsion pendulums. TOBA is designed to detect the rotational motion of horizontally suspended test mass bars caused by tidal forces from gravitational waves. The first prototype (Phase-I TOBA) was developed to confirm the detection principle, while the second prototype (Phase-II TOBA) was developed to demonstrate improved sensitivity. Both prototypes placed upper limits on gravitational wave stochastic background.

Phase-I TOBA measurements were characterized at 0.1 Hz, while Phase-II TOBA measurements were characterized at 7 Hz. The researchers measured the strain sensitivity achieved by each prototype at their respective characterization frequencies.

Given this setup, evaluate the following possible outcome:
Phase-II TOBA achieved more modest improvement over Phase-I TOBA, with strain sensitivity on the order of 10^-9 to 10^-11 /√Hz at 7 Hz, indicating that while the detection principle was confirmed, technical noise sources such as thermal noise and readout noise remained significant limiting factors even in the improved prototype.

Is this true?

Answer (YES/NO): YES